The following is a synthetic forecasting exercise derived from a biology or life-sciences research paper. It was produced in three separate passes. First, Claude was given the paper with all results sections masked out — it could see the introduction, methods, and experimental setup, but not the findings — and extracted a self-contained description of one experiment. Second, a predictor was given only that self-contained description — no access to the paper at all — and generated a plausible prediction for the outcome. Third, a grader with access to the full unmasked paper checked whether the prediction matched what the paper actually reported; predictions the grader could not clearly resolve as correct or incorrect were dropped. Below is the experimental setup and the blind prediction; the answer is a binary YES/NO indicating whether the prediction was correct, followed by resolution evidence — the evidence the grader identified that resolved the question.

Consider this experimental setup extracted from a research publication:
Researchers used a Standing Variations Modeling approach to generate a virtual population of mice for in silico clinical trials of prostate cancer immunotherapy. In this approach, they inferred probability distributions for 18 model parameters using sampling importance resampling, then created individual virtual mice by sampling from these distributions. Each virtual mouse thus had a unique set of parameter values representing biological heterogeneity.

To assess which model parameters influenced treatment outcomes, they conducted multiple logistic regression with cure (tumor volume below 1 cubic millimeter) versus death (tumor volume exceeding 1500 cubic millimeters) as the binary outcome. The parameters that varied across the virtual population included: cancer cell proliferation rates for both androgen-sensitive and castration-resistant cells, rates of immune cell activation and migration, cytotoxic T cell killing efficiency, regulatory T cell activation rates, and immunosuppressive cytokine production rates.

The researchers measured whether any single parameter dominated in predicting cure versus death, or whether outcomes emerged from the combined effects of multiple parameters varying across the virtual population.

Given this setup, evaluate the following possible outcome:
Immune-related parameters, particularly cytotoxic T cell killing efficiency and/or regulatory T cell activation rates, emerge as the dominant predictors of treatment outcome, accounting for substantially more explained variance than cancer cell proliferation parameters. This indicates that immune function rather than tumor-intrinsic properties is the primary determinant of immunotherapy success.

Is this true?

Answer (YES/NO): NO